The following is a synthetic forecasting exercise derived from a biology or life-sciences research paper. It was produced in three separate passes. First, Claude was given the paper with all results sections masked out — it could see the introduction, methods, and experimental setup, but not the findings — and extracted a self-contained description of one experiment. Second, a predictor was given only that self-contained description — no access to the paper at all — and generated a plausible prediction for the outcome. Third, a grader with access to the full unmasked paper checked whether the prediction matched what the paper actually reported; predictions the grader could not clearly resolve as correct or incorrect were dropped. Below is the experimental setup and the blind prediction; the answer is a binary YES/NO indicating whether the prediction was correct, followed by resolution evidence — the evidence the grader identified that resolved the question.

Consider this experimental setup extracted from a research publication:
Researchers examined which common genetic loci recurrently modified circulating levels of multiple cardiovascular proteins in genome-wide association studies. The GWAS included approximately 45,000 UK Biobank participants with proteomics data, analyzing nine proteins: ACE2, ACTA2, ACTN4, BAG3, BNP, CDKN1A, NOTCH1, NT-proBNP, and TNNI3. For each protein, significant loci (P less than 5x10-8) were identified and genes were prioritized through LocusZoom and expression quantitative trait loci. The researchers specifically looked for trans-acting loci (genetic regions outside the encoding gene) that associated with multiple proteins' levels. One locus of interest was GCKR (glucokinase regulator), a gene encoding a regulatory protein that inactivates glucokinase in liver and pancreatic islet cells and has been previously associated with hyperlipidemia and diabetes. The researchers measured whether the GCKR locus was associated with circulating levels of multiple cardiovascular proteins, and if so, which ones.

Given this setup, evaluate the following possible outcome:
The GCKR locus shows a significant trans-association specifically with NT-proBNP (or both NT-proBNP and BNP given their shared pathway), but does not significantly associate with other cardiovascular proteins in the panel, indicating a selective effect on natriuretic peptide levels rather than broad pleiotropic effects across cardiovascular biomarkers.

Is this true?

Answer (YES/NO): NO